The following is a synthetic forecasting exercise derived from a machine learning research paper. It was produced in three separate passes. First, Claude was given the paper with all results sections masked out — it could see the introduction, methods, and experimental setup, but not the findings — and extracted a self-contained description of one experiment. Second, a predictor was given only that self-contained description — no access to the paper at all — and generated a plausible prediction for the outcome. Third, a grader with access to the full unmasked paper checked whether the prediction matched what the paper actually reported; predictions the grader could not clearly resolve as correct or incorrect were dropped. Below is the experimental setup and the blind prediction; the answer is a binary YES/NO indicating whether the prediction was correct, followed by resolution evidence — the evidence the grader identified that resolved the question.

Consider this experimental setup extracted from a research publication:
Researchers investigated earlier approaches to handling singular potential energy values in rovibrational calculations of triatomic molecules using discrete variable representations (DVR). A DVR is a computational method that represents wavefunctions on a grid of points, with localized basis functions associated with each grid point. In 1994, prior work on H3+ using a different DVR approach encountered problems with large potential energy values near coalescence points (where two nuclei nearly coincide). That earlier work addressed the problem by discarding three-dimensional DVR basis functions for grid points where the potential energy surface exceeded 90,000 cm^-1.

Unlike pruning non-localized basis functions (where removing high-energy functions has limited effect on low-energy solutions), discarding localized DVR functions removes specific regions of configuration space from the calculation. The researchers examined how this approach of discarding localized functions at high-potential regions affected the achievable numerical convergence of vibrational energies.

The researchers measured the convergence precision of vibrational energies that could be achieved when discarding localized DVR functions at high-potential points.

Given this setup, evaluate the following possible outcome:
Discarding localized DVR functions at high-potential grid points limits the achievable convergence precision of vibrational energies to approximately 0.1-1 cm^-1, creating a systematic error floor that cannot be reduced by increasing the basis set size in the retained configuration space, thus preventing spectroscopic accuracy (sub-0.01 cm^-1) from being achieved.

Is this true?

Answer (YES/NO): YES